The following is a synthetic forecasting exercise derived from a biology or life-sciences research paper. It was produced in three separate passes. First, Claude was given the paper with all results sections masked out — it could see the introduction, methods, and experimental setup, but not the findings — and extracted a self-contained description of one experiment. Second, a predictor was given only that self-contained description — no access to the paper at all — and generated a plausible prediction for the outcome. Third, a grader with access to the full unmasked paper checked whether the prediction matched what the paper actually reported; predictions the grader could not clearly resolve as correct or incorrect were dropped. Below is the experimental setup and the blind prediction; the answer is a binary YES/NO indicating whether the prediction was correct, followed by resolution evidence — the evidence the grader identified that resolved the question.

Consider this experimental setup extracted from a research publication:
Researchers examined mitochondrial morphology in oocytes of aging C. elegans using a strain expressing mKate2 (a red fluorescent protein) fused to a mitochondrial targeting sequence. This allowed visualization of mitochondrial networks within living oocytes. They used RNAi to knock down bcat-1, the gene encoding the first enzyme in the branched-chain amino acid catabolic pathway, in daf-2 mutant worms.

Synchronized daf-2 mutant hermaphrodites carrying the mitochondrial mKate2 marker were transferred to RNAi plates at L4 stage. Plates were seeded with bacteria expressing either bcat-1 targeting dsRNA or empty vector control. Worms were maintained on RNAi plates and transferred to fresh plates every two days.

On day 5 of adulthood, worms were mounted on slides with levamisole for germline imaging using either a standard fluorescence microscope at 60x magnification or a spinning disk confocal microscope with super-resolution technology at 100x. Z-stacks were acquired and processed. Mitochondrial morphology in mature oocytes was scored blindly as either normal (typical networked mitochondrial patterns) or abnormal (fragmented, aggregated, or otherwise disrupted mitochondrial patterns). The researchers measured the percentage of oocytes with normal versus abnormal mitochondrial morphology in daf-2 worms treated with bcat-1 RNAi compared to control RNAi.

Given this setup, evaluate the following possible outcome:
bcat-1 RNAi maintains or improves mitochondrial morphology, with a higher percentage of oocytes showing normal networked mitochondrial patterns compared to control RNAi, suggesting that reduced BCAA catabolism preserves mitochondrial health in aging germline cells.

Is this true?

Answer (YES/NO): NO